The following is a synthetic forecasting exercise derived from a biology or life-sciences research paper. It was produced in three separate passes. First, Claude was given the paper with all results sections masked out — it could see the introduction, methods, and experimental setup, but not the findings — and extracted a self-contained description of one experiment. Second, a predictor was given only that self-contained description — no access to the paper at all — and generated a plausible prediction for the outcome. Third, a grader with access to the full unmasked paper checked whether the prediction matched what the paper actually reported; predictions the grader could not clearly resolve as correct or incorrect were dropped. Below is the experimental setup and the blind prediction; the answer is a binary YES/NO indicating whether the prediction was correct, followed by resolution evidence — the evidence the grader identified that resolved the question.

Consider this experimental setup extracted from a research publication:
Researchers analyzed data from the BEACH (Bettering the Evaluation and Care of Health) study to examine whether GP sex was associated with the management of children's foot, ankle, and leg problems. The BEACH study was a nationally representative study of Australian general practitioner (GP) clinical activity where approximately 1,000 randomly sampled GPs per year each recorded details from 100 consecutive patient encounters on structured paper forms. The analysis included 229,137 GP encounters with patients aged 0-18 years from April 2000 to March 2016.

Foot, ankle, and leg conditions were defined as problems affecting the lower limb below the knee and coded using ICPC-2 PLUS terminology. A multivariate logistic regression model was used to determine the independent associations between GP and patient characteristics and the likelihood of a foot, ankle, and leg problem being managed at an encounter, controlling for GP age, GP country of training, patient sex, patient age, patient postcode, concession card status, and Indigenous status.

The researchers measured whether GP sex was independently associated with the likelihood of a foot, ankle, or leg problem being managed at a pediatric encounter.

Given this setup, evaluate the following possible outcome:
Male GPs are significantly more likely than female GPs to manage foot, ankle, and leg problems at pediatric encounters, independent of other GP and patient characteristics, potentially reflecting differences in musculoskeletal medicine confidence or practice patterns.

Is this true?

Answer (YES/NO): YES